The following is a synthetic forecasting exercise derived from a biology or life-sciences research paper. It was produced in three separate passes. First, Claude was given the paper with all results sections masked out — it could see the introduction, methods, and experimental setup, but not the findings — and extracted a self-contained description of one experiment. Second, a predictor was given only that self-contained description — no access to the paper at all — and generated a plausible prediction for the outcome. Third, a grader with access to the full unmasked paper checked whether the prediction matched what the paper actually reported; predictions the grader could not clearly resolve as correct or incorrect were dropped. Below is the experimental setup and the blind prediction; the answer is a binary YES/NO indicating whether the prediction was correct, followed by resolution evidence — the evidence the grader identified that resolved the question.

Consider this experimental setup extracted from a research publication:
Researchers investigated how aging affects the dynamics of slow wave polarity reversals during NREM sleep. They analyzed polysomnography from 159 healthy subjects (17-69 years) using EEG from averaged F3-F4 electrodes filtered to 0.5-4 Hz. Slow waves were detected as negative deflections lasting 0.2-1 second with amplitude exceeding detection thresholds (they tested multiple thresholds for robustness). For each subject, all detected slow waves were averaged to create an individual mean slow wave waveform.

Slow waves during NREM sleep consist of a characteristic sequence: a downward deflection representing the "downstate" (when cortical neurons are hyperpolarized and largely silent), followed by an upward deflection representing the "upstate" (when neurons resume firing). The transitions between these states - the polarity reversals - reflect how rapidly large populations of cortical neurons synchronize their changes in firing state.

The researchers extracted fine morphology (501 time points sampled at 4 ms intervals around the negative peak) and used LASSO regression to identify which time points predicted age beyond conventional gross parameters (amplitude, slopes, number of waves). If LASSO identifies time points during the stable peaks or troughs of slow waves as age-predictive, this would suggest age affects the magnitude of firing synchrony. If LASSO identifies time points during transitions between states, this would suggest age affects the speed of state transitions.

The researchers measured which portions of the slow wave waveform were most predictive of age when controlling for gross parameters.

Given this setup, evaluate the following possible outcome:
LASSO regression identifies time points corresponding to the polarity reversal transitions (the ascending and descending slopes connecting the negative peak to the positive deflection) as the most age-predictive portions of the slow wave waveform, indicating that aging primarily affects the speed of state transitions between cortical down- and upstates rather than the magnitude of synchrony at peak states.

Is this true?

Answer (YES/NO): YES